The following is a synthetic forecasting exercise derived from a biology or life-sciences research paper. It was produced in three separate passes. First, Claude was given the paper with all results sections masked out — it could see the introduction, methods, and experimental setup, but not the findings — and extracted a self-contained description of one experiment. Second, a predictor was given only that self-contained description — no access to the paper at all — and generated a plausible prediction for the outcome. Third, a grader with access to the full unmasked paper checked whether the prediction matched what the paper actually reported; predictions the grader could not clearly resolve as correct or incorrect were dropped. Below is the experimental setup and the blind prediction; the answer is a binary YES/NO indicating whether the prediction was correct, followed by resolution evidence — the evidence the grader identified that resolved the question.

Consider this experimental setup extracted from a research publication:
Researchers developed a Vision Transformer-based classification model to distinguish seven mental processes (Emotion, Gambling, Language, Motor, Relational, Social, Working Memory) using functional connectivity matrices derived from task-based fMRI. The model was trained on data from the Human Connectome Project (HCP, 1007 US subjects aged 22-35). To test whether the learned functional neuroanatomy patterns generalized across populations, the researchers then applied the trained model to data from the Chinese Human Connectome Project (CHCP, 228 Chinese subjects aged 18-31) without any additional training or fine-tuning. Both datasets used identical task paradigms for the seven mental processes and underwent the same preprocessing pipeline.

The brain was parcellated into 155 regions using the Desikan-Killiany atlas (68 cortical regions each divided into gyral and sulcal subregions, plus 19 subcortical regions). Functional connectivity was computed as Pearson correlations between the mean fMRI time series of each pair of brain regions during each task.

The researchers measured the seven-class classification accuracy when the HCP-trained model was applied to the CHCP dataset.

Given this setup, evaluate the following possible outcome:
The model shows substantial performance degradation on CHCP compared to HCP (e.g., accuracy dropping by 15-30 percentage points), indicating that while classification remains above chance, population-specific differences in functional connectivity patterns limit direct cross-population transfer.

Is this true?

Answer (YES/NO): NO